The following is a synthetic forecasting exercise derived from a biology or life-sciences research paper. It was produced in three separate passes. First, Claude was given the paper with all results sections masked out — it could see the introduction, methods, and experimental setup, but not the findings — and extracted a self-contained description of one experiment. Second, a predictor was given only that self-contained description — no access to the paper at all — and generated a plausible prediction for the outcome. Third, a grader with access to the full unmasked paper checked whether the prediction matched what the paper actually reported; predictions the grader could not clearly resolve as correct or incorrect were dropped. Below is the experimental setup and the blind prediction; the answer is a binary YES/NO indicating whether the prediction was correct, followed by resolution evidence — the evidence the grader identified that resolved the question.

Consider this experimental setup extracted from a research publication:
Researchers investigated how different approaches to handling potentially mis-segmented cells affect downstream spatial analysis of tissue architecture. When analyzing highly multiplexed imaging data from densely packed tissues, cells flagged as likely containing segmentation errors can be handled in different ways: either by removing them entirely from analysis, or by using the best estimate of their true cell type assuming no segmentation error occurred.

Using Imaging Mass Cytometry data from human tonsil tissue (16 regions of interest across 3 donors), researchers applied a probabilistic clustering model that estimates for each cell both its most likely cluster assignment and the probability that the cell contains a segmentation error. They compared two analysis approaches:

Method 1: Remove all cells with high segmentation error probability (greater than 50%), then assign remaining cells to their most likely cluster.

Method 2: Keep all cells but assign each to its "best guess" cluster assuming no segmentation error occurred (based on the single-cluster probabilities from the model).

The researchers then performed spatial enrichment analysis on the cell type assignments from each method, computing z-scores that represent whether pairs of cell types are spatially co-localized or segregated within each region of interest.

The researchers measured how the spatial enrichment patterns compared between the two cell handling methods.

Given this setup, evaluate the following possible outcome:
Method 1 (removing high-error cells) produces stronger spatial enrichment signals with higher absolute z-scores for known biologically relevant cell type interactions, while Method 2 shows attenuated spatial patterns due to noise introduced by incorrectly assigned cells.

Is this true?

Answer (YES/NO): NO